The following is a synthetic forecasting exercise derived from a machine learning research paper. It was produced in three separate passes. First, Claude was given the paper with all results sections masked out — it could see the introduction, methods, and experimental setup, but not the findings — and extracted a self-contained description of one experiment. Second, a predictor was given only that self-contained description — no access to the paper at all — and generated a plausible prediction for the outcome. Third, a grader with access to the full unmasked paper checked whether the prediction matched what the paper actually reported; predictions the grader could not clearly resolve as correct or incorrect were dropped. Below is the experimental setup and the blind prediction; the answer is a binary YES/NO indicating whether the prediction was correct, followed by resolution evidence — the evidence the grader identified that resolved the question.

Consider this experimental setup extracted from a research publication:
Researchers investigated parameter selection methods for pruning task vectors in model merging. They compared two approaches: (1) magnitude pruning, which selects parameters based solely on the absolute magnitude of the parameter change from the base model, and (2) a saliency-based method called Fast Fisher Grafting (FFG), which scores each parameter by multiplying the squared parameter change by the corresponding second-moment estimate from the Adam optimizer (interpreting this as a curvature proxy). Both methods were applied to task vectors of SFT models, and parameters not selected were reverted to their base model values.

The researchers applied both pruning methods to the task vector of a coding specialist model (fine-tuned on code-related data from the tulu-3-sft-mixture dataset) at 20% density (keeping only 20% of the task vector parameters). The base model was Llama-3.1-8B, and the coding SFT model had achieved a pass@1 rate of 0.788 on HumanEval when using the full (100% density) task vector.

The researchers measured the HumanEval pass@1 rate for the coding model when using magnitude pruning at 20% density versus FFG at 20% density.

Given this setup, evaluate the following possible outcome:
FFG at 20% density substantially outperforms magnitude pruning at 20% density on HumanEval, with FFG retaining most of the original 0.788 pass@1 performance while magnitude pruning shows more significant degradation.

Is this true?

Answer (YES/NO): NO